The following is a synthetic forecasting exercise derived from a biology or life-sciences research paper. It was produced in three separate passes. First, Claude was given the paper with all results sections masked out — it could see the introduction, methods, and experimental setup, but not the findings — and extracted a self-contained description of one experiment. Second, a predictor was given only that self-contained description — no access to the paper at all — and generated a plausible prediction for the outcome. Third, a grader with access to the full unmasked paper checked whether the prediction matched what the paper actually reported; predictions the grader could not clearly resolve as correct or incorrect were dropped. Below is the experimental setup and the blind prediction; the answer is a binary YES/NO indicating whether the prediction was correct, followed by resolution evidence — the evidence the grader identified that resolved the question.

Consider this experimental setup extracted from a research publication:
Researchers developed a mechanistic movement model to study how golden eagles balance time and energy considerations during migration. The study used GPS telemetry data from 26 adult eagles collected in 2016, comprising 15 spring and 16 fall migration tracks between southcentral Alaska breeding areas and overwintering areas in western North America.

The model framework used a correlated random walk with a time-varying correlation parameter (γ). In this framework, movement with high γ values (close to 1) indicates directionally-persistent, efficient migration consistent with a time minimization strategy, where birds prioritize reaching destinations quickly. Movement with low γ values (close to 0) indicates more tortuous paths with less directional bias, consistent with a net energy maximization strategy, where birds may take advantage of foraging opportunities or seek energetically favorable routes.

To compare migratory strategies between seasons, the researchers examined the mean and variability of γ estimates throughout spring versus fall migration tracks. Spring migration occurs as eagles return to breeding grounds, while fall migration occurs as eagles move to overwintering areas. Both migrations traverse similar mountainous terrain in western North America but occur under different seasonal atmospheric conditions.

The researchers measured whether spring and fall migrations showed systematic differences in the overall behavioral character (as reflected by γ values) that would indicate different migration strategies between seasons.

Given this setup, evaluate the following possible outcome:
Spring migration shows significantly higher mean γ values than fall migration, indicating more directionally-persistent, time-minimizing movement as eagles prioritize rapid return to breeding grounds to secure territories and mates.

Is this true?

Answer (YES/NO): YES